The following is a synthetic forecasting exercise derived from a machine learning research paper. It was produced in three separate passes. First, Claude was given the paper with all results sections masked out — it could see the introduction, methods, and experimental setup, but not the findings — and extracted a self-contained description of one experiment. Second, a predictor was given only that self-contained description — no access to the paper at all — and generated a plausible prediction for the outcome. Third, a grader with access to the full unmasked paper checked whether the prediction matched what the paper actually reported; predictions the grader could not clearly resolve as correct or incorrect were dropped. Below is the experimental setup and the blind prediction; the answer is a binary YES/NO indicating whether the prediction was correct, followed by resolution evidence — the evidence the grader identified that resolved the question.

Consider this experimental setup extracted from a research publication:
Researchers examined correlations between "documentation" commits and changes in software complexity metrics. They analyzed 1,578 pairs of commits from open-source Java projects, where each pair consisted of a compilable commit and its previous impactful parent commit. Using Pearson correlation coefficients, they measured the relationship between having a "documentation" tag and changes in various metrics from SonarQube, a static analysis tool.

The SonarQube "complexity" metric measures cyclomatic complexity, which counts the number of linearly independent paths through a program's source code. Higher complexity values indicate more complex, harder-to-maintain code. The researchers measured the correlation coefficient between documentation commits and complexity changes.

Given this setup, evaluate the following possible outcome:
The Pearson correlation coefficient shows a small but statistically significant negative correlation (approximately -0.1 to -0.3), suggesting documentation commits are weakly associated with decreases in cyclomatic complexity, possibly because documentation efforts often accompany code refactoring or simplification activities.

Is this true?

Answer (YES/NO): NO